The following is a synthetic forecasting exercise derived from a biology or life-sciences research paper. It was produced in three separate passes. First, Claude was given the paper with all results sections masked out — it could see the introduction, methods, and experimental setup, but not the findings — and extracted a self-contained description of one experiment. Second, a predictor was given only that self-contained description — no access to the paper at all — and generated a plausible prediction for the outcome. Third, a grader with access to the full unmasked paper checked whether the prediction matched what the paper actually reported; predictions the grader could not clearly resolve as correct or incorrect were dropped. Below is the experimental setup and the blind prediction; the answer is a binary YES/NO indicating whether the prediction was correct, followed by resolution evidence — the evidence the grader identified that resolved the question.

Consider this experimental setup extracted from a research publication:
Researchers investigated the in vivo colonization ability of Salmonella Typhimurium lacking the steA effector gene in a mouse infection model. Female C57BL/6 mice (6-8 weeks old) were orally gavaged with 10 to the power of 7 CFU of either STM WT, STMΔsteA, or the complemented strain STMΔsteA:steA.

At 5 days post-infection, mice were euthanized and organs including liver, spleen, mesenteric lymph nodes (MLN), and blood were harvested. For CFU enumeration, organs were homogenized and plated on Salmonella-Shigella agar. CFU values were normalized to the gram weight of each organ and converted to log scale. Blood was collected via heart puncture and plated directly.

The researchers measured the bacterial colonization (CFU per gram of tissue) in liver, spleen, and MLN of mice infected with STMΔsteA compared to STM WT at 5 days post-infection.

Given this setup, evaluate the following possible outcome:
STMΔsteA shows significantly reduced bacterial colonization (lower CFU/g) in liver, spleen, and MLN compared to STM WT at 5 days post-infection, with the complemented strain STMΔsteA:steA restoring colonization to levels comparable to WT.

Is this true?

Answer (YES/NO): NO